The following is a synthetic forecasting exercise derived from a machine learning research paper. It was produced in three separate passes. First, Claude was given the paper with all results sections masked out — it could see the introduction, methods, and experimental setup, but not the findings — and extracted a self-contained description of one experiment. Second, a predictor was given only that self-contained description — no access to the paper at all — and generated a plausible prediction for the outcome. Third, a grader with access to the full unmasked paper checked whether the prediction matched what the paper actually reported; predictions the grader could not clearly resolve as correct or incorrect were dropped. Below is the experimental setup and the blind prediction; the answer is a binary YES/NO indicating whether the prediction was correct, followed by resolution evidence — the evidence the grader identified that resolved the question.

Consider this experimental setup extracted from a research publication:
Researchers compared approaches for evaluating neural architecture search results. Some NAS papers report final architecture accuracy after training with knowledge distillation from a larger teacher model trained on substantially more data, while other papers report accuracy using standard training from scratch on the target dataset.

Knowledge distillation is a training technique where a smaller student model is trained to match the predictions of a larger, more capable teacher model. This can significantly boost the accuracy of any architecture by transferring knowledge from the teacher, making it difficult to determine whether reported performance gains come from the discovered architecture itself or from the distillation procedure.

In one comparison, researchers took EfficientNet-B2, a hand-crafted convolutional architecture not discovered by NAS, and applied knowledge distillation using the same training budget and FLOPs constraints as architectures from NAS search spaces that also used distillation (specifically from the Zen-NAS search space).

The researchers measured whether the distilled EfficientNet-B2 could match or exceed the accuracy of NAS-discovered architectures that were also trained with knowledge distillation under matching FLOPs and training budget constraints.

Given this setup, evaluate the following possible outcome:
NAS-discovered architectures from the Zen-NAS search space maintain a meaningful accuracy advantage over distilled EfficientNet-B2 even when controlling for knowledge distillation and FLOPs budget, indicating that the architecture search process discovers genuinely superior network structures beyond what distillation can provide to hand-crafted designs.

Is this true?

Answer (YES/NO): NO